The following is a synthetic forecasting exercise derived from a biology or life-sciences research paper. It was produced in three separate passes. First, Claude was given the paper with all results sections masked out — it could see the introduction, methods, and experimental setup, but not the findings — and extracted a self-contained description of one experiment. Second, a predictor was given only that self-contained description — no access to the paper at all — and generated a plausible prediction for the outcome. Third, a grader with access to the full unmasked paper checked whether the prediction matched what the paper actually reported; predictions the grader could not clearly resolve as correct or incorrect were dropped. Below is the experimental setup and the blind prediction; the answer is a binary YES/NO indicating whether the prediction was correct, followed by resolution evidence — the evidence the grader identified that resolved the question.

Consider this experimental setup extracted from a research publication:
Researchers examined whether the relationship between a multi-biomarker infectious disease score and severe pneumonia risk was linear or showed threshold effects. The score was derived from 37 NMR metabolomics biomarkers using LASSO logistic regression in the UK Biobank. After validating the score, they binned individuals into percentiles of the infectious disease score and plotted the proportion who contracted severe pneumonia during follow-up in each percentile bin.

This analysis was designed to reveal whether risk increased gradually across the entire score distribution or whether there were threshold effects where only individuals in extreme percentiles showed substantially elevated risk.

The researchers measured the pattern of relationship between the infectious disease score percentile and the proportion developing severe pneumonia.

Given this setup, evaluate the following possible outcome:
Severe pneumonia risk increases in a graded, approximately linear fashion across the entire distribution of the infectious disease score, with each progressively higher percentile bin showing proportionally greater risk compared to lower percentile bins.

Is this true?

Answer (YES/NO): NO